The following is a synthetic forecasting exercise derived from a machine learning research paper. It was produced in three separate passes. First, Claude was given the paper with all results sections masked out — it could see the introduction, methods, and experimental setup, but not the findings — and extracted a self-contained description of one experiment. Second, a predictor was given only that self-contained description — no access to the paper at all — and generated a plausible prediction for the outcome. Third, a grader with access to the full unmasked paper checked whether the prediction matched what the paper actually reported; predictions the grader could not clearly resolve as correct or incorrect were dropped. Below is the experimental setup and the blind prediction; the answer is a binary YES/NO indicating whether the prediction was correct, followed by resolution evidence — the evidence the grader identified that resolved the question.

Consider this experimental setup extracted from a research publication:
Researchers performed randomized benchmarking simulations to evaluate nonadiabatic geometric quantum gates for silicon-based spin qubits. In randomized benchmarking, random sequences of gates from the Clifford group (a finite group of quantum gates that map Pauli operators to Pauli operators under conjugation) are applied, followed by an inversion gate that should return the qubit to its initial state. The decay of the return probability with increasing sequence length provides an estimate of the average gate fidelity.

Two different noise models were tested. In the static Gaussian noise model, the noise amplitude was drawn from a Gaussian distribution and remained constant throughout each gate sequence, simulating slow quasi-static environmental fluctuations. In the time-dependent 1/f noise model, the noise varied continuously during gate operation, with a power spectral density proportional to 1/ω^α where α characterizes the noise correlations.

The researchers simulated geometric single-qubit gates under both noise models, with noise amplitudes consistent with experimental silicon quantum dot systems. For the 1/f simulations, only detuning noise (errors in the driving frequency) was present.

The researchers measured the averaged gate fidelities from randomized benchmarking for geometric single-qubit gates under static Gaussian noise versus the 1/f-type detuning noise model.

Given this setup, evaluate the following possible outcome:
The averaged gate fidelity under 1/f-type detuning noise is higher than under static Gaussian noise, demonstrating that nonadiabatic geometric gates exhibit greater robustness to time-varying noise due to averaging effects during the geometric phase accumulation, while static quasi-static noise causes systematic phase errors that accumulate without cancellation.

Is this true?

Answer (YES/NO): YES